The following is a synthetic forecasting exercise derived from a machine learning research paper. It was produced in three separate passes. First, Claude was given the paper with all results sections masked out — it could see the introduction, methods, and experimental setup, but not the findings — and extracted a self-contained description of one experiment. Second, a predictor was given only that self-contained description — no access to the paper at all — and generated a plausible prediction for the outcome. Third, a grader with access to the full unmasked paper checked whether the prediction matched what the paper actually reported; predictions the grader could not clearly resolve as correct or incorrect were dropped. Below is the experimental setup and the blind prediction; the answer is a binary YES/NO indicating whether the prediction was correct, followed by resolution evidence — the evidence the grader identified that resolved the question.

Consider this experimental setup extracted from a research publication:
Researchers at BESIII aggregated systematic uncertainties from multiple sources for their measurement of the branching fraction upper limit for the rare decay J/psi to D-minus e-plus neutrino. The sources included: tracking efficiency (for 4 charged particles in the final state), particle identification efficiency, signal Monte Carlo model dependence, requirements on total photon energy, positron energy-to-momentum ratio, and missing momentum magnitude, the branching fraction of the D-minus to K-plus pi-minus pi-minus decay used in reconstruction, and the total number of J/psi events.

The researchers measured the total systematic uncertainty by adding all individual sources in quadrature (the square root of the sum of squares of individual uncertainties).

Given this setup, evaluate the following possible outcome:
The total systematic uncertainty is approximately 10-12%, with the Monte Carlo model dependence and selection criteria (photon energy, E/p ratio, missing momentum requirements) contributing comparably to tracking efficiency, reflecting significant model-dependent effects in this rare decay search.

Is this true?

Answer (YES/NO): NO